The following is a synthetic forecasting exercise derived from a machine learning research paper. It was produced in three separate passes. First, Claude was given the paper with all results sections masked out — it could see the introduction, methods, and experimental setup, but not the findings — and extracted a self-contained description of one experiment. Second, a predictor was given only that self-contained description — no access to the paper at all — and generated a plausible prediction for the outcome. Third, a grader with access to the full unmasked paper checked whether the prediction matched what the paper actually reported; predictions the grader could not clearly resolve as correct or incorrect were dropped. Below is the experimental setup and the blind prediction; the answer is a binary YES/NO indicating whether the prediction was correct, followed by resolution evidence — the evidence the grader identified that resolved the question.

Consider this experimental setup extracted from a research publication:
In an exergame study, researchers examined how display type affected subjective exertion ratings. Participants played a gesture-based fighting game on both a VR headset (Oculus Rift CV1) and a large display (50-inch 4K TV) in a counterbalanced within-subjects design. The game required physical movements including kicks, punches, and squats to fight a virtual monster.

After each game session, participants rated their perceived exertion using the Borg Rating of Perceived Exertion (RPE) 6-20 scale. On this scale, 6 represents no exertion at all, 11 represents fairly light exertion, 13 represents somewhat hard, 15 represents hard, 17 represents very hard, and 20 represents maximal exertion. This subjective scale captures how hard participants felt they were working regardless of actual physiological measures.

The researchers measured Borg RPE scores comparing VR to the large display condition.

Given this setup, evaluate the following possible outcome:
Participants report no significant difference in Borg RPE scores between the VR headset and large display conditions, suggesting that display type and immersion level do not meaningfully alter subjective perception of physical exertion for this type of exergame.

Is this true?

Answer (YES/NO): YES